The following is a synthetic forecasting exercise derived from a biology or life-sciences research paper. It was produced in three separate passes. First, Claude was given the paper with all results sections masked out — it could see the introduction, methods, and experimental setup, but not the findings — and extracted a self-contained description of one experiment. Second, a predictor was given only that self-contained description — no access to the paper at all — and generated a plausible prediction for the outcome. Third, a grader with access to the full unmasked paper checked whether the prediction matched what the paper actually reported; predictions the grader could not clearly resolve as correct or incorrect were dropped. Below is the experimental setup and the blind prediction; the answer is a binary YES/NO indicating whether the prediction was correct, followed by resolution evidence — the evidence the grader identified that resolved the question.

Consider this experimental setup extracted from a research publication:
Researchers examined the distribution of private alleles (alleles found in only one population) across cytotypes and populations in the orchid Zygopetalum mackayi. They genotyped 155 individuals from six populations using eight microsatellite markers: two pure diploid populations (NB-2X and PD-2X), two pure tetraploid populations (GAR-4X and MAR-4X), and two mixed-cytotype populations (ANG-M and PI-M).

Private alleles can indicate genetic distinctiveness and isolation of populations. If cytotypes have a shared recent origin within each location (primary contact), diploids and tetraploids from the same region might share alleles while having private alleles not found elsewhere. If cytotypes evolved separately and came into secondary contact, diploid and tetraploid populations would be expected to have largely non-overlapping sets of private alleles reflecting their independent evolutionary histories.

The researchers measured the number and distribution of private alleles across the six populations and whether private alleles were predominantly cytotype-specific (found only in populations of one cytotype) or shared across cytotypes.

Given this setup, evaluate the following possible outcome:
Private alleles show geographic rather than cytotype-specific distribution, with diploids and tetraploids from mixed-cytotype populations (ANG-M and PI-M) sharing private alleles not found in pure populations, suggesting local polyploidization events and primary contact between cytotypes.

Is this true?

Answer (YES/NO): NO